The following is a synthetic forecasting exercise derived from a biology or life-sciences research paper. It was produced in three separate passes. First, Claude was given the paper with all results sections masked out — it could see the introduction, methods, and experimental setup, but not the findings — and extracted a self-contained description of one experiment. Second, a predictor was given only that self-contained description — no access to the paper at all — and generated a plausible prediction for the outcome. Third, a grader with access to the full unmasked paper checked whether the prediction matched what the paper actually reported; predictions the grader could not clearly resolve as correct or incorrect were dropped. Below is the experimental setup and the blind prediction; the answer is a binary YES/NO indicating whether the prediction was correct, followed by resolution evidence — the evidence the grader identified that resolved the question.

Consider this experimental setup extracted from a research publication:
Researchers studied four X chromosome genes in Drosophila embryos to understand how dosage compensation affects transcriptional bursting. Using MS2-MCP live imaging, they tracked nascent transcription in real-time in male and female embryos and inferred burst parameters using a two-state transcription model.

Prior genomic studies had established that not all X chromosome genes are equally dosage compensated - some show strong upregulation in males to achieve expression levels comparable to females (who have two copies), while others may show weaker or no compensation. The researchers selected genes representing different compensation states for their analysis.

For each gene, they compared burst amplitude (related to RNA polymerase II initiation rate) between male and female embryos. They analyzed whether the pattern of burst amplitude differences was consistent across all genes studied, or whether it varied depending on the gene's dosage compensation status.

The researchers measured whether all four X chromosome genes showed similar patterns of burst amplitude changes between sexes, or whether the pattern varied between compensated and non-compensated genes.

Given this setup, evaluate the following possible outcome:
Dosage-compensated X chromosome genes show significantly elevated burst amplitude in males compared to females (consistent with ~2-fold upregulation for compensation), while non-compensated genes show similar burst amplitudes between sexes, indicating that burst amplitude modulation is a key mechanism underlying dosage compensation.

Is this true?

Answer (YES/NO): NO